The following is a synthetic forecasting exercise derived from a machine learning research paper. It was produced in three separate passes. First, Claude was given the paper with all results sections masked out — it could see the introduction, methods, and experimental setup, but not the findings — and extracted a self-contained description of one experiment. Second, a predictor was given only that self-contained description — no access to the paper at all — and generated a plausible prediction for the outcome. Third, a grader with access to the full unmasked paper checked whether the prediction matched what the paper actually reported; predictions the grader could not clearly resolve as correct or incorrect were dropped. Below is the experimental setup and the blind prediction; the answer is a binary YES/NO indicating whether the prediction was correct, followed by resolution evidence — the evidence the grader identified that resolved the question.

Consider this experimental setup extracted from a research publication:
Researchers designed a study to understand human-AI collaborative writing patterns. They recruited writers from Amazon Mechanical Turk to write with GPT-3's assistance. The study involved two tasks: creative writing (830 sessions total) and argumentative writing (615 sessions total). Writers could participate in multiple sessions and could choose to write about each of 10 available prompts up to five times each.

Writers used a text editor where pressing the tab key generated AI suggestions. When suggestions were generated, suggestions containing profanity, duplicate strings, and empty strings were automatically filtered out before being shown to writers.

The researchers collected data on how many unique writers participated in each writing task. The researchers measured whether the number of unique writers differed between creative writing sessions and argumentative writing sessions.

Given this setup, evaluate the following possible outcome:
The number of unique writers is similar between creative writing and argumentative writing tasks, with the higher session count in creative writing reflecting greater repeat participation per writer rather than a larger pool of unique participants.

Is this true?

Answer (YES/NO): NO